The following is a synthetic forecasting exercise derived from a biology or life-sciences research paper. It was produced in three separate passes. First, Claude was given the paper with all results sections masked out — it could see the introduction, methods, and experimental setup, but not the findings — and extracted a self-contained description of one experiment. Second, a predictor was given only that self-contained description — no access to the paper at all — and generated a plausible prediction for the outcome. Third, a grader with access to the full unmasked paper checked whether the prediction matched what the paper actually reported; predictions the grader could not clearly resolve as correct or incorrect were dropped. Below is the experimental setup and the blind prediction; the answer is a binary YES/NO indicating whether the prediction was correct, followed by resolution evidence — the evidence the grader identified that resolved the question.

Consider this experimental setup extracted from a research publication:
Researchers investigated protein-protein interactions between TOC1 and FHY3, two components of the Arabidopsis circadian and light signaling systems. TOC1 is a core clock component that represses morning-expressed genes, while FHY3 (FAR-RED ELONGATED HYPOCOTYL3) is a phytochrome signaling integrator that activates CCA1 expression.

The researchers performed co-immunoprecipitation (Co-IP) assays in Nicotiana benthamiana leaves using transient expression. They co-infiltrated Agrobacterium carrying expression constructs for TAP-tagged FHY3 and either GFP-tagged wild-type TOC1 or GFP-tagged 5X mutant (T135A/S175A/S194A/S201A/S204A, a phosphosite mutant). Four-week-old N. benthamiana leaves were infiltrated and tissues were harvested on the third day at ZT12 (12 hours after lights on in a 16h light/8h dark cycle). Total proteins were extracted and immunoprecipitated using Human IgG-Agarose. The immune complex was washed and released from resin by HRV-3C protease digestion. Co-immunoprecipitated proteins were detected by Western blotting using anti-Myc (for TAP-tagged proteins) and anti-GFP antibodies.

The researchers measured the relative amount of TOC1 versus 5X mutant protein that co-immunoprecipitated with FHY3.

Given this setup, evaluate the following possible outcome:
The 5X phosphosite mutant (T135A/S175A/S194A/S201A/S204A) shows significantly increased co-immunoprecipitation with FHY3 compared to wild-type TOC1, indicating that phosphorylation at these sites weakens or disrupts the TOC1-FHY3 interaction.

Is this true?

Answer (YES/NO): NO